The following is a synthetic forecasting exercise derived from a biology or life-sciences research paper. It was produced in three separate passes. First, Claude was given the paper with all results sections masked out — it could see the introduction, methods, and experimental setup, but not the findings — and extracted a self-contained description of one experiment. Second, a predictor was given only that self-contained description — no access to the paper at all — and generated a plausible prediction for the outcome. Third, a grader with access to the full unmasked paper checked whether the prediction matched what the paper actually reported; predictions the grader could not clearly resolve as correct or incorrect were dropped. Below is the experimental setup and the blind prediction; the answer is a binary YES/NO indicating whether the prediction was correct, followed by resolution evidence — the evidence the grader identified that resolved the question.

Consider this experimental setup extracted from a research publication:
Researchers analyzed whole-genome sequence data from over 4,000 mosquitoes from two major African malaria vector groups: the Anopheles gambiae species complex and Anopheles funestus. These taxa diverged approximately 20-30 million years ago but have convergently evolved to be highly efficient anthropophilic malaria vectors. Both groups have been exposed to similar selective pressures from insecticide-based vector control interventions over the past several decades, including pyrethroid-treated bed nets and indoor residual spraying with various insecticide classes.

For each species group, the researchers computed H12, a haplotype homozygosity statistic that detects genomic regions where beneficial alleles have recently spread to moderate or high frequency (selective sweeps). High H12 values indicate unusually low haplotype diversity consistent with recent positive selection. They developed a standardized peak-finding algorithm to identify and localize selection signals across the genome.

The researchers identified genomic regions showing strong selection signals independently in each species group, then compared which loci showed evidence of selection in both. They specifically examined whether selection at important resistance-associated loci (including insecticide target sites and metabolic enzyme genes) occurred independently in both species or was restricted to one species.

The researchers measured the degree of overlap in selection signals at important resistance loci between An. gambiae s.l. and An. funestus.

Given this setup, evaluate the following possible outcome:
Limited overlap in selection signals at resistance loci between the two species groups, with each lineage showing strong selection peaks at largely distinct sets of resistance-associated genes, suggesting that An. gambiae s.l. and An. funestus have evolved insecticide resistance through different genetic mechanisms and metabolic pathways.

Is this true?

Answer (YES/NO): NO